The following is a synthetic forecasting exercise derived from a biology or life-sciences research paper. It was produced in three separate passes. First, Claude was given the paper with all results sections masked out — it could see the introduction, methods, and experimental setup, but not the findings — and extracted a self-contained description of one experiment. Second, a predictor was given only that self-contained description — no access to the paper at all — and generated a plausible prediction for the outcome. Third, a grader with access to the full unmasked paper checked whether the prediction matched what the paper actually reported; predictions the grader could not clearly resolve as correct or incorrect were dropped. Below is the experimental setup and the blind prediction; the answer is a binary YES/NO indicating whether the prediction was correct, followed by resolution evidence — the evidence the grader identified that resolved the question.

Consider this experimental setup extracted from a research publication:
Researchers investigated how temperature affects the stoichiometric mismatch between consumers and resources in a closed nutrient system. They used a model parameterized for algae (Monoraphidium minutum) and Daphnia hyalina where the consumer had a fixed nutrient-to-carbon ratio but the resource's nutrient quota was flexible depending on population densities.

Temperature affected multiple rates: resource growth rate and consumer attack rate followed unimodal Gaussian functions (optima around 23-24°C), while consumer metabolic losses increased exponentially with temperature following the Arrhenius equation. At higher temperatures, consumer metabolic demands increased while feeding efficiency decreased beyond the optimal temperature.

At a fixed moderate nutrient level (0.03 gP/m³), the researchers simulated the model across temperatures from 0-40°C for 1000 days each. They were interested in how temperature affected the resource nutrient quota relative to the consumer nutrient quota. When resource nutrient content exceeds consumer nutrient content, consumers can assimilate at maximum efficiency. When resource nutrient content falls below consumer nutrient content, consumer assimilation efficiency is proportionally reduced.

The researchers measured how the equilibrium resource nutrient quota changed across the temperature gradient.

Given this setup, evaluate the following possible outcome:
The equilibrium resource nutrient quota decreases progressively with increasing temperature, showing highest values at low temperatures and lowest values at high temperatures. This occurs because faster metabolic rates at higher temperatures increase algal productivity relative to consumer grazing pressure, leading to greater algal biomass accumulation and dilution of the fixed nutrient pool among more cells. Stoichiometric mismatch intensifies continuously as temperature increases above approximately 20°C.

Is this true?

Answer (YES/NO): NO